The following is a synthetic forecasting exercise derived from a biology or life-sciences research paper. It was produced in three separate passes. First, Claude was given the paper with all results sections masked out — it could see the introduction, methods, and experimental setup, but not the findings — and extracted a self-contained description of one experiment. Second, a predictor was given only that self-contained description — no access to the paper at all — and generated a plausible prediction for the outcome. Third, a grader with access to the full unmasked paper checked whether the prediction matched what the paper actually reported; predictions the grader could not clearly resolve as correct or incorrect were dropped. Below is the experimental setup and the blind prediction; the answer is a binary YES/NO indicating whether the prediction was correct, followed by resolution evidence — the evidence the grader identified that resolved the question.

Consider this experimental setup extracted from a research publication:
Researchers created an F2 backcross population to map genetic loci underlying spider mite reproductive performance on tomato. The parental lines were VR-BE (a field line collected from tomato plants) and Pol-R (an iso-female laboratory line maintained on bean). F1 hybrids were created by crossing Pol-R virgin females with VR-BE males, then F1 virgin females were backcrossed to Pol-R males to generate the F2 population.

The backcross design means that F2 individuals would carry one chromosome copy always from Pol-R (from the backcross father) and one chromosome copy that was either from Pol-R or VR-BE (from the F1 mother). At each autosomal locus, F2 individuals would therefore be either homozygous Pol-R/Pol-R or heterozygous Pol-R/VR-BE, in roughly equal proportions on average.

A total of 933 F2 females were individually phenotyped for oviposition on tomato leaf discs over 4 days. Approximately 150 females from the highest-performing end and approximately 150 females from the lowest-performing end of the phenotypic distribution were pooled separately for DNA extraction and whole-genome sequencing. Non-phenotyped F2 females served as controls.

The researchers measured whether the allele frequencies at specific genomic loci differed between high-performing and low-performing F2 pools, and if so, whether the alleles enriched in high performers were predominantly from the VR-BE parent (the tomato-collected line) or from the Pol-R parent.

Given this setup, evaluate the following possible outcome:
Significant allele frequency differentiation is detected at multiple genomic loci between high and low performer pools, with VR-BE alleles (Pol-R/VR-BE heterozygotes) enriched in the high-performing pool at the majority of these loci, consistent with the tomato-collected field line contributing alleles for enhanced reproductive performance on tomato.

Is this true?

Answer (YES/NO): YES